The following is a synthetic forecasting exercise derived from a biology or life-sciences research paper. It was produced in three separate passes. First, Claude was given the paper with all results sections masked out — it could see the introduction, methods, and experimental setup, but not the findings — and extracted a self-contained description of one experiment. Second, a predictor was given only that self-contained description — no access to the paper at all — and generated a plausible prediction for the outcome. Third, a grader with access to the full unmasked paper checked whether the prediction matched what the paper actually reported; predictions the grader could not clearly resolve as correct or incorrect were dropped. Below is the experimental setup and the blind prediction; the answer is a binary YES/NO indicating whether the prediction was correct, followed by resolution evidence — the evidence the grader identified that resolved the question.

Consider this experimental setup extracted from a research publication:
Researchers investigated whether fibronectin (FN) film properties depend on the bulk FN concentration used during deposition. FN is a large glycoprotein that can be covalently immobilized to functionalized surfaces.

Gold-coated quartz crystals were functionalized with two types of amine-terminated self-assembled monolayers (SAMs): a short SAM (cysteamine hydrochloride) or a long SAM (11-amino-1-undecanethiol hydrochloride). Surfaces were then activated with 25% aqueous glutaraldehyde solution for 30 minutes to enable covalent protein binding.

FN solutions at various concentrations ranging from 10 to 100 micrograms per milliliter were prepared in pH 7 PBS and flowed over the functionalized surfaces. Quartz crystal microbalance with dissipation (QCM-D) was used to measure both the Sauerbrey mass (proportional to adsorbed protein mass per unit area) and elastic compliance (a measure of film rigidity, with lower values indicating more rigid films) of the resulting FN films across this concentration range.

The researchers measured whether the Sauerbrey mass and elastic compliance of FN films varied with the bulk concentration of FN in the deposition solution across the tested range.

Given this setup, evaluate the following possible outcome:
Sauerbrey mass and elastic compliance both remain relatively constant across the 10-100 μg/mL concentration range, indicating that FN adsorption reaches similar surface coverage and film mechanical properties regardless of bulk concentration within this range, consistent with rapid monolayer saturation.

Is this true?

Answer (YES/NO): YES